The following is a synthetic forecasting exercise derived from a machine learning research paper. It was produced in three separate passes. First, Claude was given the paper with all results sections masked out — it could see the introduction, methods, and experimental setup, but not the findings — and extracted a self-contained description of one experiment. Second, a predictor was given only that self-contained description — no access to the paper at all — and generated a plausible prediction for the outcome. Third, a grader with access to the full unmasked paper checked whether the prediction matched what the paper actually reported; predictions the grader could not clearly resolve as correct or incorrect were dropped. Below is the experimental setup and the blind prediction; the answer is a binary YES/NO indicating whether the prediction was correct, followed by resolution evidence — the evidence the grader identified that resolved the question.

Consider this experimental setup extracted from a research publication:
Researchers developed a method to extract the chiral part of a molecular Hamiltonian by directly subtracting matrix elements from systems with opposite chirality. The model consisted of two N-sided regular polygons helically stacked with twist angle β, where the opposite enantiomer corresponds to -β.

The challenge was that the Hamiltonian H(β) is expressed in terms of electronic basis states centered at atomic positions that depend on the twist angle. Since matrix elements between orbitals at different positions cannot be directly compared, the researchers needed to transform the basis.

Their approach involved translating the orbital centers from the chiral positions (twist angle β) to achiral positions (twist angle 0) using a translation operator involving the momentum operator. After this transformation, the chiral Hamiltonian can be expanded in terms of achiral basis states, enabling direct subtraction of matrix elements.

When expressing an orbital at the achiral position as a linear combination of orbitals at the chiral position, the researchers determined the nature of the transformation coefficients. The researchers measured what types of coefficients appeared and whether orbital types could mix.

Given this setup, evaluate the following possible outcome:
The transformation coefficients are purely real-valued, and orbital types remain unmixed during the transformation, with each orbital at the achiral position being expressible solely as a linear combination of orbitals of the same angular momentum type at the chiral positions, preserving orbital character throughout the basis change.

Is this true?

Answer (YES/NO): NO